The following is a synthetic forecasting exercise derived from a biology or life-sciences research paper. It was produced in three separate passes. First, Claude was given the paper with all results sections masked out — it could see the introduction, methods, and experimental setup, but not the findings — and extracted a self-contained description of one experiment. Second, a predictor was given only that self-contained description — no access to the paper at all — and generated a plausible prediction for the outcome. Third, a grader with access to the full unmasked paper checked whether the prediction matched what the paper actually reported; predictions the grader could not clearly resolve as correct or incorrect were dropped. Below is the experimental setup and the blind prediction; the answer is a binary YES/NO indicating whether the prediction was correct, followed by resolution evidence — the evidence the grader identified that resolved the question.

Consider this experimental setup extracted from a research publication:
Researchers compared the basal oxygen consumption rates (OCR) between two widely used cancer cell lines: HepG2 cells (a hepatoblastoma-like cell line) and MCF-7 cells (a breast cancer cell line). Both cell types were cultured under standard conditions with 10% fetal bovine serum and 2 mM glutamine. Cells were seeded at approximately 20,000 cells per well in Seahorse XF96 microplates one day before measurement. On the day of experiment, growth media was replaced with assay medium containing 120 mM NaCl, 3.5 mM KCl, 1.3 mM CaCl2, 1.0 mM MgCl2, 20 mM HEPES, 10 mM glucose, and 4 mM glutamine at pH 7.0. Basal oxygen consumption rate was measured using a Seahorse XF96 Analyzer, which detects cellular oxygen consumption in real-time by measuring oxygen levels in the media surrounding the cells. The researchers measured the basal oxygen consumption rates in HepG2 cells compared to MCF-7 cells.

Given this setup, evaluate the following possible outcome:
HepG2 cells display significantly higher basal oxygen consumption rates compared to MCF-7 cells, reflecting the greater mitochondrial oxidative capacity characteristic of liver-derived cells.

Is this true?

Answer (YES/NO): YES